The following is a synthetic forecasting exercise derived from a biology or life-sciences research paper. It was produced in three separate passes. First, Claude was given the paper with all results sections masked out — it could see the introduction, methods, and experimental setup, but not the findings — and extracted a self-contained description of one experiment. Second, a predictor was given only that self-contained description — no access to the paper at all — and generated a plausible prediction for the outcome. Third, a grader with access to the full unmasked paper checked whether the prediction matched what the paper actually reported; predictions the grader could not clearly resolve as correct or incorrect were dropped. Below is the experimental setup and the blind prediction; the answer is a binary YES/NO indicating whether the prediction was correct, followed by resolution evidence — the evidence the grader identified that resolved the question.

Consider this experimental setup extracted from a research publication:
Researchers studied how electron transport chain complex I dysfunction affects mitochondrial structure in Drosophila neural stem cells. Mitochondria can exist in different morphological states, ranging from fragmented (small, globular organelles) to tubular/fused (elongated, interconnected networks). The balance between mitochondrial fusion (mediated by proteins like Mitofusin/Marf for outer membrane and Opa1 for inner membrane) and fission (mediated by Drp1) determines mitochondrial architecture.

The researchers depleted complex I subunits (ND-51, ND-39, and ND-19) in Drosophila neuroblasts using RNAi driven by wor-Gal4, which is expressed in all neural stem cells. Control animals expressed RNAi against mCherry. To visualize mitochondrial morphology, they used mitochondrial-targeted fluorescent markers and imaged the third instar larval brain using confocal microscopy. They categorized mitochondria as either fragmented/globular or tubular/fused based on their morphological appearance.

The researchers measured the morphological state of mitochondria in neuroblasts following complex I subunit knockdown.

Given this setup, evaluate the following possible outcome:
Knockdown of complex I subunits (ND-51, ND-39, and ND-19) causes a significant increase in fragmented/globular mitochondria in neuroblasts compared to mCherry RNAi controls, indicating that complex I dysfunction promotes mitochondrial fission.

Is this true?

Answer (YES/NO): YES